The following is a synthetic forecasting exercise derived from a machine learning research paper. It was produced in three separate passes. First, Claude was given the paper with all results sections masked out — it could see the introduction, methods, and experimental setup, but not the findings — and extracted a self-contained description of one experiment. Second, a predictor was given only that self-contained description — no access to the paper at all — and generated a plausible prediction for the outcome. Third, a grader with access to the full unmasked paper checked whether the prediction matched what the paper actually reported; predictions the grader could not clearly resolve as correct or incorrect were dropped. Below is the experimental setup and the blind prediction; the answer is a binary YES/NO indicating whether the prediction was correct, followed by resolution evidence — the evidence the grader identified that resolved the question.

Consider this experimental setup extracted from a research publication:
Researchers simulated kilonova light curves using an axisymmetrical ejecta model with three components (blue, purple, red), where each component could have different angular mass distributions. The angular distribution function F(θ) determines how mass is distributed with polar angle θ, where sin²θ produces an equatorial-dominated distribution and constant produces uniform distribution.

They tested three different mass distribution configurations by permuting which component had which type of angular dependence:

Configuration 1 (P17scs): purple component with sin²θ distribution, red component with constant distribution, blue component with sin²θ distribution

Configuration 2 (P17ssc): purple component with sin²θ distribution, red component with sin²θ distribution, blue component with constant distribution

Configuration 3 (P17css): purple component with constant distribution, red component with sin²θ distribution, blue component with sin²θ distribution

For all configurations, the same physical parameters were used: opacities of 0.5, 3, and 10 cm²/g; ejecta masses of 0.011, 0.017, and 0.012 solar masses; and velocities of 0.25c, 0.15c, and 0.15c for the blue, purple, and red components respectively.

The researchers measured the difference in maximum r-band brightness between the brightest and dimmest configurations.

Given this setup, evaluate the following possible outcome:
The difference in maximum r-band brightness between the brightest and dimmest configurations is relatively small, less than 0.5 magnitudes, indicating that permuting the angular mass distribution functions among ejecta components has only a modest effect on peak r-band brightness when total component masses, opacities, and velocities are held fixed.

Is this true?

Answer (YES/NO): NO